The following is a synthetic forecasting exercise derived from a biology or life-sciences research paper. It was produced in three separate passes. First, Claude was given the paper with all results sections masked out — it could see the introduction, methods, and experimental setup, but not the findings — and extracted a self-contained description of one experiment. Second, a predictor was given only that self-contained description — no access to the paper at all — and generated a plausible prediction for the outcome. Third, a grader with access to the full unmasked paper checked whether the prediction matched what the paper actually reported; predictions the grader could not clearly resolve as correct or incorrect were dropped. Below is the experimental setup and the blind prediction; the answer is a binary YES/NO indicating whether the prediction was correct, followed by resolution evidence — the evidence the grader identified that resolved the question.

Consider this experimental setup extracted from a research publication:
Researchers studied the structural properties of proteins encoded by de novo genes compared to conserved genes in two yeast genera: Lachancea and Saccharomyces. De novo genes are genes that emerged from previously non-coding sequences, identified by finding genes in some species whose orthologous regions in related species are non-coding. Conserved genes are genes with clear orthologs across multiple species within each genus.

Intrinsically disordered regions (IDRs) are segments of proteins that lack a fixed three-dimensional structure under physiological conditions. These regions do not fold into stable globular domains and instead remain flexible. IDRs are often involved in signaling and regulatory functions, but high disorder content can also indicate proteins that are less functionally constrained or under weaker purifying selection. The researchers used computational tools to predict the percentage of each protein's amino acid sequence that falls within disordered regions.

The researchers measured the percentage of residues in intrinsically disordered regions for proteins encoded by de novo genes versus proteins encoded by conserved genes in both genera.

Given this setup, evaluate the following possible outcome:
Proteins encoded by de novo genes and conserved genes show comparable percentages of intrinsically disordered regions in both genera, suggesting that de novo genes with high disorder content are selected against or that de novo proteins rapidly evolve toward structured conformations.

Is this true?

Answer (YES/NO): NO